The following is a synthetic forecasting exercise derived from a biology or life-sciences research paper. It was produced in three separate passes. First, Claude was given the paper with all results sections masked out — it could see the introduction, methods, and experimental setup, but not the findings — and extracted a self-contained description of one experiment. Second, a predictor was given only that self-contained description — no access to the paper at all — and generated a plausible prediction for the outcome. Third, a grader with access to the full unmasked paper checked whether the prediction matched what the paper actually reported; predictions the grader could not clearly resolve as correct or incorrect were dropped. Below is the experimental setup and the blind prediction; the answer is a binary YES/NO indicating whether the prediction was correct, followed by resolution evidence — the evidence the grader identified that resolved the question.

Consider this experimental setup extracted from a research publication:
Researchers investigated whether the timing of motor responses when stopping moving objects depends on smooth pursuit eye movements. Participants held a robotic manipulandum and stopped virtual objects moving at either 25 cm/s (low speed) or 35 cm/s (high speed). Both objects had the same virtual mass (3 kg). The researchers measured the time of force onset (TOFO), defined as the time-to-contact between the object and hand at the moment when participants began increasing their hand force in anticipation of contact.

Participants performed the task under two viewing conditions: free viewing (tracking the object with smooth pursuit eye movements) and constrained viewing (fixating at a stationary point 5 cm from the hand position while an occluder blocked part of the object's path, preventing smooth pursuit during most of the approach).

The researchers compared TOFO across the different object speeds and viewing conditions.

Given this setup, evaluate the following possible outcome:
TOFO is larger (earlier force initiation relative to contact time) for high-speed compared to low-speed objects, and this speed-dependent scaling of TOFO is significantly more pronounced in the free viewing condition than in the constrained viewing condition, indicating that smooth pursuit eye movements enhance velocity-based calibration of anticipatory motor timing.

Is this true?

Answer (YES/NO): NO